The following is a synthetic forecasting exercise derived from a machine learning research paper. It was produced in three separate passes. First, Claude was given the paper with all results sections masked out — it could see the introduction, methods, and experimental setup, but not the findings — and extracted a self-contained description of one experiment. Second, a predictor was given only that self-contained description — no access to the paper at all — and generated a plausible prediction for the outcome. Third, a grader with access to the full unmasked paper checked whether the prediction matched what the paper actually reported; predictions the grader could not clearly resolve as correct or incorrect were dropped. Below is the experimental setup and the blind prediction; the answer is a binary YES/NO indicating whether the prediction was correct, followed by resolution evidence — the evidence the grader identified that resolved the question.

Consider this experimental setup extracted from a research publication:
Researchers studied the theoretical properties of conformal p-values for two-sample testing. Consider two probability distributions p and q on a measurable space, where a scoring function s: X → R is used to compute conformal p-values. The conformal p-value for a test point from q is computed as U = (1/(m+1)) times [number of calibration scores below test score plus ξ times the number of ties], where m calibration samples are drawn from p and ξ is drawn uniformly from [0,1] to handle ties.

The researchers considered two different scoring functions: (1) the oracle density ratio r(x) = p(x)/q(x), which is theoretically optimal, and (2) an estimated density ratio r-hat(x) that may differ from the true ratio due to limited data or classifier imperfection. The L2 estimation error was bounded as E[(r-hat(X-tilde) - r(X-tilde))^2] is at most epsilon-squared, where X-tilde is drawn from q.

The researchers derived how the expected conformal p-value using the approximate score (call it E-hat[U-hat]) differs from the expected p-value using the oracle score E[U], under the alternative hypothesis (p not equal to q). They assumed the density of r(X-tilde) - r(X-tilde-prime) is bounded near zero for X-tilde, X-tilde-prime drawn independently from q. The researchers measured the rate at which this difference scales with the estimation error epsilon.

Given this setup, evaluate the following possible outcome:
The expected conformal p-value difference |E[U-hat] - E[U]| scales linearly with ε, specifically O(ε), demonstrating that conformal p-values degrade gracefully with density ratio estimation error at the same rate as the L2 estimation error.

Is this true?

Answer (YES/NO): NO